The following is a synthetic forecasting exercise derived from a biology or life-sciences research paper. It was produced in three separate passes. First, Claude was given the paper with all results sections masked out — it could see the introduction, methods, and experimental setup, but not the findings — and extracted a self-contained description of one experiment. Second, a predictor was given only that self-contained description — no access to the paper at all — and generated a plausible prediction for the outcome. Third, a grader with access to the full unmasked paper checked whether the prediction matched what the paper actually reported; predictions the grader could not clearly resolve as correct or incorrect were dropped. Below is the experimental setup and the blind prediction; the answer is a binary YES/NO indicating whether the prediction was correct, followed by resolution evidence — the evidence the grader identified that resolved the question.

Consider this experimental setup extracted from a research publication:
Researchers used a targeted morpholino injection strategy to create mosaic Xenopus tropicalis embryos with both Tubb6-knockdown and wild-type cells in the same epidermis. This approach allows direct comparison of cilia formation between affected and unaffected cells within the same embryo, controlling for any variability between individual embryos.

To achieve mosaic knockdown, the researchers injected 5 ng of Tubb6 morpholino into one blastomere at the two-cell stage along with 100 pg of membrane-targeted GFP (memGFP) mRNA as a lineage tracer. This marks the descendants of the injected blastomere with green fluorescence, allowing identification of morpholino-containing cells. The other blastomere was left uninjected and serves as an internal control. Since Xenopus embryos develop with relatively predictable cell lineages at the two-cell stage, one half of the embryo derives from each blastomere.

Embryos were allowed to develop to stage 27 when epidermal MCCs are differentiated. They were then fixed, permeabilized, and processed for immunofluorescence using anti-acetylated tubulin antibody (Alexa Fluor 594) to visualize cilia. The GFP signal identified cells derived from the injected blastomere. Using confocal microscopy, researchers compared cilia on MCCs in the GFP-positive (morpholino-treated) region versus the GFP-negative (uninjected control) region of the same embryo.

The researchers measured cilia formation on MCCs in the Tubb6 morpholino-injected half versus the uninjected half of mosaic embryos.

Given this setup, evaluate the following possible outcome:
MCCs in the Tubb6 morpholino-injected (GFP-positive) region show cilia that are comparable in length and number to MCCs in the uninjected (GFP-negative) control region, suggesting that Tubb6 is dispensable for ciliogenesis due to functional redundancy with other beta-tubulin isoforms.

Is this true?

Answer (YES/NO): NO